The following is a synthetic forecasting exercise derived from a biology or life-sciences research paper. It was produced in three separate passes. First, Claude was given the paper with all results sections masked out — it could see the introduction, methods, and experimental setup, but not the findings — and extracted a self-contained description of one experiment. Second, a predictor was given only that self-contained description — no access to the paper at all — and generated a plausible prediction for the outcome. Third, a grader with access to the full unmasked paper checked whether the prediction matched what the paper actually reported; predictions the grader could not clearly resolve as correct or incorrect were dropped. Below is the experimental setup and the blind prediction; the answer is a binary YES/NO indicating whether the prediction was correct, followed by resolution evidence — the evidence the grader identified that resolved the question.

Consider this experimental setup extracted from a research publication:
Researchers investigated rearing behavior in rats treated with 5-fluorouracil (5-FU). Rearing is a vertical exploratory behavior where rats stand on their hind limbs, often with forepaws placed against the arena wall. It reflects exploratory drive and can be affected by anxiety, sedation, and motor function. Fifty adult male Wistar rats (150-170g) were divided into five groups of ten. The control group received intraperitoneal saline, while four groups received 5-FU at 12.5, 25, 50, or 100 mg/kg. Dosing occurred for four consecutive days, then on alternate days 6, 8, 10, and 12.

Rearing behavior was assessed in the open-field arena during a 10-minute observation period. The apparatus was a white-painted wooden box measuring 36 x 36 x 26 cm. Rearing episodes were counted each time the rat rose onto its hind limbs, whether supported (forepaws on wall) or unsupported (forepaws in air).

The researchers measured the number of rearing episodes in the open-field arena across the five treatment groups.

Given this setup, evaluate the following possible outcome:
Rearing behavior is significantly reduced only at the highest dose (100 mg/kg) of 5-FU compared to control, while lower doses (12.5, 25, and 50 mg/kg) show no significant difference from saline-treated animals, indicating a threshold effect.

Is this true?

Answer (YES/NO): NO